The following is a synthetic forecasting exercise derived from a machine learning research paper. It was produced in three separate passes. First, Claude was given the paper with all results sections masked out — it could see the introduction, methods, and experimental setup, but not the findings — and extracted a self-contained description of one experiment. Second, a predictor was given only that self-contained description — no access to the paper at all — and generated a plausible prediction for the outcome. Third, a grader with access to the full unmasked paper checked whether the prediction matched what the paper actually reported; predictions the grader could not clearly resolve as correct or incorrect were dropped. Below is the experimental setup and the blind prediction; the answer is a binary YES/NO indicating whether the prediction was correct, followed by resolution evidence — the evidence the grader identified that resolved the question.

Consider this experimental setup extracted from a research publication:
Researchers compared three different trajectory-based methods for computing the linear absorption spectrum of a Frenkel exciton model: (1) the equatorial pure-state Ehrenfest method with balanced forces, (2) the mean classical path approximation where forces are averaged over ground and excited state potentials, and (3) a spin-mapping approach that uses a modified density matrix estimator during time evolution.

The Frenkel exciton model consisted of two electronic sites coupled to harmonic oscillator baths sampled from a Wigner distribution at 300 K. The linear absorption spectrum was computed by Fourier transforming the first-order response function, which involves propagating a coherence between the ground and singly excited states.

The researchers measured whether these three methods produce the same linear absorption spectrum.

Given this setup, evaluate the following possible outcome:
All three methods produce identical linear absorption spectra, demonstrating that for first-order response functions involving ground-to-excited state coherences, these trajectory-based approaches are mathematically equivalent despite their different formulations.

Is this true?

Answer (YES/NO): YES